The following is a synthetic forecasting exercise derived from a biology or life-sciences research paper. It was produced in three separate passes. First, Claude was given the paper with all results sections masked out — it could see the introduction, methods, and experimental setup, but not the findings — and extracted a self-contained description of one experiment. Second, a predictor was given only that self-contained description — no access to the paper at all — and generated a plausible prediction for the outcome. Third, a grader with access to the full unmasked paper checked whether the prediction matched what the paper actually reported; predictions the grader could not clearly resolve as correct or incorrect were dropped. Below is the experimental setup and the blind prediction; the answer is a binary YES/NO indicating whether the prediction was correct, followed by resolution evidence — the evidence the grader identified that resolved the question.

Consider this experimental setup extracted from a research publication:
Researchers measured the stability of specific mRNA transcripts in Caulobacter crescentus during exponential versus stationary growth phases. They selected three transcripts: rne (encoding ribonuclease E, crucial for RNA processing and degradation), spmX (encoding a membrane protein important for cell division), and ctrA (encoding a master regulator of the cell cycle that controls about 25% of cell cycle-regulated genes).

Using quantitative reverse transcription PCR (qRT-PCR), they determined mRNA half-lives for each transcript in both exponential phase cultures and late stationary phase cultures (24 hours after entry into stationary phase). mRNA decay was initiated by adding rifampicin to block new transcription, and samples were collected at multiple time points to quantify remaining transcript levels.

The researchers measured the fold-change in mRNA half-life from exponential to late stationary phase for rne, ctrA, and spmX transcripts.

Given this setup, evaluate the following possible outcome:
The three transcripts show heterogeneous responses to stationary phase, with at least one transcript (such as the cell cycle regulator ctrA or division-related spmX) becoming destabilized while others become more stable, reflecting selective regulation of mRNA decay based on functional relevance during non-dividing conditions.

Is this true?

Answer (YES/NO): NO